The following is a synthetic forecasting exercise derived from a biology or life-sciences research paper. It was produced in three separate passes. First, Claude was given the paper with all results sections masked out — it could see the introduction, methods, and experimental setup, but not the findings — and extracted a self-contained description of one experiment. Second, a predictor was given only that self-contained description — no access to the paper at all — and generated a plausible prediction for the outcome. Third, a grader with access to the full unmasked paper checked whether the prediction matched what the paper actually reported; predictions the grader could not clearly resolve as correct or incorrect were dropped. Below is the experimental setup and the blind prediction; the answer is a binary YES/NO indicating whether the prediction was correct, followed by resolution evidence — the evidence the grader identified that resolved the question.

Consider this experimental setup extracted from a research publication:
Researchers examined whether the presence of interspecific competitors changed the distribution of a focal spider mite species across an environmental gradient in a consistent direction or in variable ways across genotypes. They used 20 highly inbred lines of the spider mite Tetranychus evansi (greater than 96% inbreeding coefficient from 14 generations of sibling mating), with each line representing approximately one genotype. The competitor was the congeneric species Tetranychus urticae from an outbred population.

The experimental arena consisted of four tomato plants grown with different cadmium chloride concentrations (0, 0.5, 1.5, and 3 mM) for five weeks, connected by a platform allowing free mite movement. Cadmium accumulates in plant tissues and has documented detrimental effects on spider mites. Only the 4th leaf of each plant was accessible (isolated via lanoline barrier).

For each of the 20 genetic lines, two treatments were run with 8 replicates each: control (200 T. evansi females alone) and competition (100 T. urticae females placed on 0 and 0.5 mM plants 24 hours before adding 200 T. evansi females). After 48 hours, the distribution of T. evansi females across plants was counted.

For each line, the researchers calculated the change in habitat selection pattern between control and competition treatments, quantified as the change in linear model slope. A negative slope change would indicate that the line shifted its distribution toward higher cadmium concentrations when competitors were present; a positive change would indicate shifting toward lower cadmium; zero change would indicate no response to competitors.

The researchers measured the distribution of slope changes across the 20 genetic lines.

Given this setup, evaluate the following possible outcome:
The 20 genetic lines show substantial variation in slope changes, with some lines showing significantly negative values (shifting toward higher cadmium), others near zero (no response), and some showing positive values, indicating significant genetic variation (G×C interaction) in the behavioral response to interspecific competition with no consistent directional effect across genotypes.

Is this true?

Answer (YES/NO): YES